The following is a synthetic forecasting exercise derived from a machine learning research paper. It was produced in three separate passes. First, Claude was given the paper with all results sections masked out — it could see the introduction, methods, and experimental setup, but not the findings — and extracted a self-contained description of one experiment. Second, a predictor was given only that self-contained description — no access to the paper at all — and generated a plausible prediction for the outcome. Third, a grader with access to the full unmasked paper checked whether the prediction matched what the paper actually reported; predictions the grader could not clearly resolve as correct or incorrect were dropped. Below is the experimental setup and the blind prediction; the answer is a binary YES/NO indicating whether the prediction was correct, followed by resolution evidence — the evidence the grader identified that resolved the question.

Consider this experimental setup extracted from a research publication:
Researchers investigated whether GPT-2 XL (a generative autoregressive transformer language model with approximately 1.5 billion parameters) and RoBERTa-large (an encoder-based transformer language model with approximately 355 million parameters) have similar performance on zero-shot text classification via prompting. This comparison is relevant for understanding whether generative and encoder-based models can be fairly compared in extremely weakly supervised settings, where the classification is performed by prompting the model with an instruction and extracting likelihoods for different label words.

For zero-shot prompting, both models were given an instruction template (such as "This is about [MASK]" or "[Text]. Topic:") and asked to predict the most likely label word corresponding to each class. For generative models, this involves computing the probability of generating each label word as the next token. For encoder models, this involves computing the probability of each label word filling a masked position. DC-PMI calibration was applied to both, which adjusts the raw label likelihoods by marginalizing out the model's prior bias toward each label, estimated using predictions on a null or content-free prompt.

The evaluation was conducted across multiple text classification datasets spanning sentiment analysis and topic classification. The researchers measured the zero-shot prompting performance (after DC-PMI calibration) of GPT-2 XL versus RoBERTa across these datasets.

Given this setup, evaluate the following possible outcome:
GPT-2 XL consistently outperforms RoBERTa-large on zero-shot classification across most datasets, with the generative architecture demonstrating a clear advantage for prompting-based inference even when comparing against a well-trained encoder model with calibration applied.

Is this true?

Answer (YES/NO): NO